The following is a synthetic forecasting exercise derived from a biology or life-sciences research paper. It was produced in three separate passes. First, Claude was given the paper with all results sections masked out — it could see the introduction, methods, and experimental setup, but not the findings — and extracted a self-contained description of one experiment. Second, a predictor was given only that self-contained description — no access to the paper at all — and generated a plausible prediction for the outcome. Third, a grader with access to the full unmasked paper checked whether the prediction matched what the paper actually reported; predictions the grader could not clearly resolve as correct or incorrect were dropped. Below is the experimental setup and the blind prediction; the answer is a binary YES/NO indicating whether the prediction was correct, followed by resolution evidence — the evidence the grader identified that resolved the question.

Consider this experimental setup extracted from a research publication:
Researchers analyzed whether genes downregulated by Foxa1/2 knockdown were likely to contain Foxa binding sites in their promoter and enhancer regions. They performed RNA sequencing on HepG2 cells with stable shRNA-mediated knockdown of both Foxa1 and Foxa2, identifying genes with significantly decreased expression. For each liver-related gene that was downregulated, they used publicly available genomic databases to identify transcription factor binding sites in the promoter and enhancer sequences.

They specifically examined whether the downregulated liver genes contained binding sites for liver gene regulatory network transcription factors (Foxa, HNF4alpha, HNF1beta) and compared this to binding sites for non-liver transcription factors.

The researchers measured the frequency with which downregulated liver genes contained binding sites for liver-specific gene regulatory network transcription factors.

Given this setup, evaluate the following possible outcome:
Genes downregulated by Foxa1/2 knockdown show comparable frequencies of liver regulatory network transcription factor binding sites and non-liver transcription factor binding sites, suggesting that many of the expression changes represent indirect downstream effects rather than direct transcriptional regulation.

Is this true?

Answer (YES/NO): NO